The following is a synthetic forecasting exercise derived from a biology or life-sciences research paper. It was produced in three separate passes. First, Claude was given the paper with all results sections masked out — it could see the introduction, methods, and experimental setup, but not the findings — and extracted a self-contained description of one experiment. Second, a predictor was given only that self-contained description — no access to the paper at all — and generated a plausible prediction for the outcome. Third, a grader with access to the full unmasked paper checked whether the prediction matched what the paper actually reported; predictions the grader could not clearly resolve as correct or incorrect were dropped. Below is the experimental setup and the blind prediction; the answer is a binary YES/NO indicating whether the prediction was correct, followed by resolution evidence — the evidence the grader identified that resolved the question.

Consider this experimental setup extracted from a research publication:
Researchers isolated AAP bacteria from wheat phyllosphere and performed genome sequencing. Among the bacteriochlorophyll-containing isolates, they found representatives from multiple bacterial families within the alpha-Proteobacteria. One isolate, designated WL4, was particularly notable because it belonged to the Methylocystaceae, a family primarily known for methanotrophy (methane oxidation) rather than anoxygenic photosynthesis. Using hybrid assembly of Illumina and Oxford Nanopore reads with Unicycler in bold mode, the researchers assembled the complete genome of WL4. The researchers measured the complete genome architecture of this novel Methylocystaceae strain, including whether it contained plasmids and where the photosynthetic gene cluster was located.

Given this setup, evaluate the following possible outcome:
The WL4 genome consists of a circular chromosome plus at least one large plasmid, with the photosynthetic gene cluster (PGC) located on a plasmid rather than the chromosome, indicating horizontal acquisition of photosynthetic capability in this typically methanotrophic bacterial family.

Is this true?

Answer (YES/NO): NO